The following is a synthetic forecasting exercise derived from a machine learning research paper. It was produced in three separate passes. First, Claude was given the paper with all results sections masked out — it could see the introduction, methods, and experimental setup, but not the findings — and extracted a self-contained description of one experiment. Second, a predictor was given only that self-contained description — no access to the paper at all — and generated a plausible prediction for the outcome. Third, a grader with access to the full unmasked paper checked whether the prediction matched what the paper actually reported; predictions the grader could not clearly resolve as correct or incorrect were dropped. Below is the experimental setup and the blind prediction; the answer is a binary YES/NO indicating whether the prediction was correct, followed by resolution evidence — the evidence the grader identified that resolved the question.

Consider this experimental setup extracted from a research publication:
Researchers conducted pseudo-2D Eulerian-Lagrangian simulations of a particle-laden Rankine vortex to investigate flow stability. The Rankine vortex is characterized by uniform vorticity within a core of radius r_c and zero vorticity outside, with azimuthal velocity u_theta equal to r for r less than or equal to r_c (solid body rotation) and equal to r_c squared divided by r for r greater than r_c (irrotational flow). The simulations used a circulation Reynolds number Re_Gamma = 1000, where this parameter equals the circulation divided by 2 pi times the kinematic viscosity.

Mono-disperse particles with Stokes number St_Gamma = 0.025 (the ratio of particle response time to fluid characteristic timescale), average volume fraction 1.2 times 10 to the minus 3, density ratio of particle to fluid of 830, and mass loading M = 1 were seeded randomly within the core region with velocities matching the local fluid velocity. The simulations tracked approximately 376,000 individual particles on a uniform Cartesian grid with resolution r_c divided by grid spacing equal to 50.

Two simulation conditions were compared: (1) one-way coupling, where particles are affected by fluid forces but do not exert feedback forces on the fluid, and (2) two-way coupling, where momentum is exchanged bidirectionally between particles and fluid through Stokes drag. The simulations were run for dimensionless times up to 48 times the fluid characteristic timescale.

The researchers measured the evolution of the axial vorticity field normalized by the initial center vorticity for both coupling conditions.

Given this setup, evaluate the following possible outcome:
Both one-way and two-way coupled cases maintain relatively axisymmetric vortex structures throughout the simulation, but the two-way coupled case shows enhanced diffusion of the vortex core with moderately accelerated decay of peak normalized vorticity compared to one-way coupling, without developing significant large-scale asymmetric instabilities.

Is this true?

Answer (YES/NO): NO